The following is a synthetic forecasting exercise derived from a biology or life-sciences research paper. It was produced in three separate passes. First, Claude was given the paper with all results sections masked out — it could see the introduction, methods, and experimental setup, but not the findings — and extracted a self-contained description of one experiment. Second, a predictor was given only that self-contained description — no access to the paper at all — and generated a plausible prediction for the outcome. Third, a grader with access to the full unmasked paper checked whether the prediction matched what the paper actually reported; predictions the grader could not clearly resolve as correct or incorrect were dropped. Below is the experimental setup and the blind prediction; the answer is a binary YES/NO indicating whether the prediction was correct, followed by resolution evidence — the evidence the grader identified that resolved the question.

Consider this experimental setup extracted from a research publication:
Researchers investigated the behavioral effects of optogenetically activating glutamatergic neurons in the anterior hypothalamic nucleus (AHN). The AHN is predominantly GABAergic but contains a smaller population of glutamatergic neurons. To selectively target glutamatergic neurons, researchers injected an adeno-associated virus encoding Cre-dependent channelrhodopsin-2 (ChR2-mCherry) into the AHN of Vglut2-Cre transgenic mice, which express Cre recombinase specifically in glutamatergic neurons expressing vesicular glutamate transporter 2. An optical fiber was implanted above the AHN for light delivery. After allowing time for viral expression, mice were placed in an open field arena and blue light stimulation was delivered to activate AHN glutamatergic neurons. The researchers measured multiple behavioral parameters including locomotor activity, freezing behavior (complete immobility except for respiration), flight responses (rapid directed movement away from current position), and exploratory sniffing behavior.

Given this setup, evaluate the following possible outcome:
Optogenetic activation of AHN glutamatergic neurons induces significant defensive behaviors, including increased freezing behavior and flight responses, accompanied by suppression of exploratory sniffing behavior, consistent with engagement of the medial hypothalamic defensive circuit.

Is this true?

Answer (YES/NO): NO